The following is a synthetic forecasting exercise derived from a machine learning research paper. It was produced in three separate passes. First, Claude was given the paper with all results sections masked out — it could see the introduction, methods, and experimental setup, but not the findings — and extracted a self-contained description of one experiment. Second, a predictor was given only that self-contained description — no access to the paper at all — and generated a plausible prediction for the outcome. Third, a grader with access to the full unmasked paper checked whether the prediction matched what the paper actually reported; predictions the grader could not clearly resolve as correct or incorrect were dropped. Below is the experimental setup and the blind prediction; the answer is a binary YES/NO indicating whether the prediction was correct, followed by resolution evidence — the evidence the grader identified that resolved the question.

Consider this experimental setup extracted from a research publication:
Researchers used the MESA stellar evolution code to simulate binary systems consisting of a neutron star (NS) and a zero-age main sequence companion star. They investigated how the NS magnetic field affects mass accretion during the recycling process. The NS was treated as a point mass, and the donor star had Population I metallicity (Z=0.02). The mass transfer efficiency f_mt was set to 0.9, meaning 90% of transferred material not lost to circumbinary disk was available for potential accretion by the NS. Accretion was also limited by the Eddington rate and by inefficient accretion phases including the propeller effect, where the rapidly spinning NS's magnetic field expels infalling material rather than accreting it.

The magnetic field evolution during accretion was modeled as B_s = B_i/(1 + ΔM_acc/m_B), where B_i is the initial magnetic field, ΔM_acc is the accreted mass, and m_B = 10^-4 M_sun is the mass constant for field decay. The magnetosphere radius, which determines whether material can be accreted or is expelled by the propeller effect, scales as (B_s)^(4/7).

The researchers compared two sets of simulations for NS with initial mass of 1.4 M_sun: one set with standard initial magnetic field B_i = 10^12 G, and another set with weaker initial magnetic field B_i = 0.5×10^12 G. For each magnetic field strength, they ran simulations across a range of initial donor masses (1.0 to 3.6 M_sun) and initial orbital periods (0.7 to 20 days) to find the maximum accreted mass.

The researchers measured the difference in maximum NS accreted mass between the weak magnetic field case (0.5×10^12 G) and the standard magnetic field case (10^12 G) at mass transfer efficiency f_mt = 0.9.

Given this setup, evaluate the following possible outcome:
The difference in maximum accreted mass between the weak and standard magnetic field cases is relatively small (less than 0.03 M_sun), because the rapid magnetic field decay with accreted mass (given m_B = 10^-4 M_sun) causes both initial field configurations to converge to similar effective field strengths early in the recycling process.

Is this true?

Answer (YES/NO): NO